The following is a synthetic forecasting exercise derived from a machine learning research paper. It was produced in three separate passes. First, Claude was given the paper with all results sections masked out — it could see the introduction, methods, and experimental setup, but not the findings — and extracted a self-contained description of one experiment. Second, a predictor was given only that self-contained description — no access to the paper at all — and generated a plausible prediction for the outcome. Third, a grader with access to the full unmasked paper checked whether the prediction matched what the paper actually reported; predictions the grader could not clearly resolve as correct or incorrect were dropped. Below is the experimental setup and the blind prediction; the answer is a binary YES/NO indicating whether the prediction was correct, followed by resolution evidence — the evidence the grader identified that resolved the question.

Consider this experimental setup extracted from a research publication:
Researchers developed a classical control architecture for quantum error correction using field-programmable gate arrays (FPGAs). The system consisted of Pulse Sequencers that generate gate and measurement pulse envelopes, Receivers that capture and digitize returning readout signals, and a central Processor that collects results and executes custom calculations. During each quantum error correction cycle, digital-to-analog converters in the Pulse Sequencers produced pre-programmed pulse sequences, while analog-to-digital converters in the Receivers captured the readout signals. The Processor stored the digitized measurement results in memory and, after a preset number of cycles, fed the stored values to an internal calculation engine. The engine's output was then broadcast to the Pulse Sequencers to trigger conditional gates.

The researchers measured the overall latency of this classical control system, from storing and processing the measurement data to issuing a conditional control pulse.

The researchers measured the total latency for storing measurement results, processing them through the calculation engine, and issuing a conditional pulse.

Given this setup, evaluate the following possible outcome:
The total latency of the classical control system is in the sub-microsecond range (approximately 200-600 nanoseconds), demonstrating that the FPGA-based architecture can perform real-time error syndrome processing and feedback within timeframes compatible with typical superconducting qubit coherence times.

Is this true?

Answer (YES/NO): YES